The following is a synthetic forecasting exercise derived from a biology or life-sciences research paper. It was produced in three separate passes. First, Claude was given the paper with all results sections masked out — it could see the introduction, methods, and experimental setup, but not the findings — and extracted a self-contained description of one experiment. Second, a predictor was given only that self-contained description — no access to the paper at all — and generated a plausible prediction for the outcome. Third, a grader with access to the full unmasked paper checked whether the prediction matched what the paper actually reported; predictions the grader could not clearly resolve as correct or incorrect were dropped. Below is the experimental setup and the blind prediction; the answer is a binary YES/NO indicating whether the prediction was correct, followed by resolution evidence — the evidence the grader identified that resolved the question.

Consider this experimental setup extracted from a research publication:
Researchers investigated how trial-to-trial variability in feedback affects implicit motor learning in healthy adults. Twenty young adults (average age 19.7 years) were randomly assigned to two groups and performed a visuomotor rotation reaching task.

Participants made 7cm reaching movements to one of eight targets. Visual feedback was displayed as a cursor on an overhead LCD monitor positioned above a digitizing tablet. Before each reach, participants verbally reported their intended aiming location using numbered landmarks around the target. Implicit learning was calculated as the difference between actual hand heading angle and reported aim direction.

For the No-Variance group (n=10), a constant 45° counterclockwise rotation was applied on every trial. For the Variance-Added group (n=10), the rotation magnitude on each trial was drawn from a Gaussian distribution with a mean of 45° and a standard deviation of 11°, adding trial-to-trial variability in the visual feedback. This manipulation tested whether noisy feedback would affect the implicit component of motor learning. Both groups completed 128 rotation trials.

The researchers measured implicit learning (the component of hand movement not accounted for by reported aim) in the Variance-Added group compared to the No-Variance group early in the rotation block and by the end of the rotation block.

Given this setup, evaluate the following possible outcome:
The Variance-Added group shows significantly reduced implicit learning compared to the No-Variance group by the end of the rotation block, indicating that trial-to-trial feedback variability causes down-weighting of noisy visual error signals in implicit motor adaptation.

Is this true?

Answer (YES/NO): NO